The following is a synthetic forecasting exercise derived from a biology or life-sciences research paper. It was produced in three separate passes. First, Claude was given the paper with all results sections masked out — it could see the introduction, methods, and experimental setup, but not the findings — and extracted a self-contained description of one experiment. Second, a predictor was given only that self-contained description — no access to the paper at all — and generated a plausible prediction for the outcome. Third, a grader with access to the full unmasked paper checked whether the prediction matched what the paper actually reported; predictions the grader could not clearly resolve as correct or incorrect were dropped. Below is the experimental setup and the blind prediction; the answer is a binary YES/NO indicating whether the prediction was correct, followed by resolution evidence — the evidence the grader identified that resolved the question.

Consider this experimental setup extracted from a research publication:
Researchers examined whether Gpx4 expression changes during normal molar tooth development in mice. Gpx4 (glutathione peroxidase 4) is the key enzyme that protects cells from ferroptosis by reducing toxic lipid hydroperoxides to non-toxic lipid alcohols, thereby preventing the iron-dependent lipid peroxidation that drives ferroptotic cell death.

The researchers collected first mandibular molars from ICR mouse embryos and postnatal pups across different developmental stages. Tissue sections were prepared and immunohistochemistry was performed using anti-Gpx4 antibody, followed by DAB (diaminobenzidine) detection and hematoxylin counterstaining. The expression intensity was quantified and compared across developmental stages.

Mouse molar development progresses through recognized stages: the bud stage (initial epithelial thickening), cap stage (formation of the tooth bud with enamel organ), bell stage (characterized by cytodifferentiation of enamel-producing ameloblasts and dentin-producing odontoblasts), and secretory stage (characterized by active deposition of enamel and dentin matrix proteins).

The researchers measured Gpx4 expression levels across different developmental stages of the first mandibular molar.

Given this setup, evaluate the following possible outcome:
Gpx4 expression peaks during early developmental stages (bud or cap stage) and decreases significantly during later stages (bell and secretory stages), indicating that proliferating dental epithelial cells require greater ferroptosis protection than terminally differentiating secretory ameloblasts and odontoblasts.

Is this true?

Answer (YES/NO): NO